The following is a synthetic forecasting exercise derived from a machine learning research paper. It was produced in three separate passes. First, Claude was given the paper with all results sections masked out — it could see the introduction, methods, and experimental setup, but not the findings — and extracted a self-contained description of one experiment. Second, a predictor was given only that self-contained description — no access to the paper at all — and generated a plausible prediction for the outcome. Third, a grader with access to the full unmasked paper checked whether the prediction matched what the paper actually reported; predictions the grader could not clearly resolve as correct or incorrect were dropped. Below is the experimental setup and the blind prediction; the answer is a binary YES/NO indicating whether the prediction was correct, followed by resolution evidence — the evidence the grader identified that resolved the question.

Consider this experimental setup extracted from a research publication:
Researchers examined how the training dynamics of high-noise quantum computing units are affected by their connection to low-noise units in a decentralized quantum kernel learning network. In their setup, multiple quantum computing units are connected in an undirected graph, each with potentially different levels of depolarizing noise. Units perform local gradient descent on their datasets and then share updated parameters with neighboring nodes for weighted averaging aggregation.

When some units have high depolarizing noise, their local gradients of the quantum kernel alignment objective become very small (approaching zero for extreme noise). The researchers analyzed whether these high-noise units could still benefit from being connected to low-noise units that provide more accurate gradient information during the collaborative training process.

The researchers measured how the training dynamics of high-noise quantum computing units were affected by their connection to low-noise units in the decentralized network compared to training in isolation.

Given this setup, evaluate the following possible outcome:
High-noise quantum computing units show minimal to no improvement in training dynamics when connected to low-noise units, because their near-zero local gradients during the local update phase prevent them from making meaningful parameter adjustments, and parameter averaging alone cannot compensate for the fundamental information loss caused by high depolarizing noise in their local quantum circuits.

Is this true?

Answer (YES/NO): NO